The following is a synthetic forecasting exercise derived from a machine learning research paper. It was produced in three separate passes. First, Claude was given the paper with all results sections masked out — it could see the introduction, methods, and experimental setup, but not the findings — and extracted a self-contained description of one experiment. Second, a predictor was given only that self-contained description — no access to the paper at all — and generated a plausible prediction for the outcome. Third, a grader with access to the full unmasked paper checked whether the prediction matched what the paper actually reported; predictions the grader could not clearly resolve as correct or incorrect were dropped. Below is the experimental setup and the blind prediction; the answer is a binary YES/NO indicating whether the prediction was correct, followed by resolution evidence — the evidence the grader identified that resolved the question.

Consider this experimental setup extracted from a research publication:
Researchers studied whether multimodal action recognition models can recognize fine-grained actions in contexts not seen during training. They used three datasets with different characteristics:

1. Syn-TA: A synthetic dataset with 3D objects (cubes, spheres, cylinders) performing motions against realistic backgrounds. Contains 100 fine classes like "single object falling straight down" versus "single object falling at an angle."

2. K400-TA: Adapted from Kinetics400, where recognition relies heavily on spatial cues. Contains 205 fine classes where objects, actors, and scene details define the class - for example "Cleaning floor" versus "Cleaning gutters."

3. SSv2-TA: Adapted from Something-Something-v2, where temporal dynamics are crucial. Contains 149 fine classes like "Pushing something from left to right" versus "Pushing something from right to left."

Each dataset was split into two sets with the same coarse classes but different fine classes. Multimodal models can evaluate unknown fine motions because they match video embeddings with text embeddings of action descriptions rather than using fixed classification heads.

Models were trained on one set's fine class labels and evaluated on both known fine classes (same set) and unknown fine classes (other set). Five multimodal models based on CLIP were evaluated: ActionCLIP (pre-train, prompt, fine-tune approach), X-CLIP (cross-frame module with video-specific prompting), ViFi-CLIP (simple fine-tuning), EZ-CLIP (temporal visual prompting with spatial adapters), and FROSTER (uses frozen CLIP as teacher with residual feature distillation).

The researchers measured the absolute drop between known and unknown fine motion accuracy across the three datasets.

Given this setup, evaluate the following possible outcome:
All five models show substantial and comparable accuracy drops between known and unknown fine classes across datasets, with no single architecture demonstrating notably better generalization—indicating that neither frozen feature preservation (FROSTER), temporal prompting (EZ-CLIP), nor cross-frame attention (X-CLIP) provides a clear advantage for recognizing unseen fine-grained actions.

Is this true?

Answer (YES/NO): NO